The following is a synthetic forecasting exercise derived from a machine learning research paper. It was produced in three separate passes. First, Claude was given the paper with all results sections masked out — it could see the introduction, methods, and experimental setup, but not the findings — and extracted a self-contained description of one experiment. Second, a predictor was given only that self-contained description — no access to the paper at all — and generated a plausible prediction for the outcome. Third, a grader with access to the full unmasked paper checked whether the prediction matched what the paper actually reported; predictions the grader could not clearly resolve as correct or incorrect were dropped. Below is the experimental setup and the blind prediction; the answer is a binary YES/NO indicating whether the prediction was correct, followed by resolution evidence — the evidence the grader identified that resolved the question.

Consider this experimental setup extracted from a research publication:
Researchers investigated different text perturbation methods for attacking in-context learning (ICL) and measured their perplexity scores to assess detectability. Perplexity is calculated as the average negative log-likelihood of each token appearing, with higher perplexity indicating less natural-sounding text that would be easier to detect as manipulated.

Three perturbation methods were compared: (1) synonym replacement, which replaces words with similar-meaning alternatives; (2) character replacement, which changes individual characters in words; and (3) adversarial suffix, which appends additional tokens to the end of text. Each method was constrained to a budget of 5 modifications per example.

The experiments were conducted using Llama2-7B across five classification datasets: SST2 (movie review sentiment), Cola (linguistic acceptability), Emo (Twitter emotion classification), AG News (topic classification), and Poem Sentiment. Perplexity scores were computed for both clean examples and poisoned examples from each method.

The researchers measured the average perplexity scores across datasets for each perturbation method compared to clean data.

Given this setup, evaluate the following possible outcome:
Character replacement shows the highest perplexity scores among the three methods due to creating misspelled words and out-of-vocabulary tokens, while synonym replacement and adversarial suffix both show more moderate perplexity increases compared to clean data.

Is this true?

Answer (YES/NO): NO